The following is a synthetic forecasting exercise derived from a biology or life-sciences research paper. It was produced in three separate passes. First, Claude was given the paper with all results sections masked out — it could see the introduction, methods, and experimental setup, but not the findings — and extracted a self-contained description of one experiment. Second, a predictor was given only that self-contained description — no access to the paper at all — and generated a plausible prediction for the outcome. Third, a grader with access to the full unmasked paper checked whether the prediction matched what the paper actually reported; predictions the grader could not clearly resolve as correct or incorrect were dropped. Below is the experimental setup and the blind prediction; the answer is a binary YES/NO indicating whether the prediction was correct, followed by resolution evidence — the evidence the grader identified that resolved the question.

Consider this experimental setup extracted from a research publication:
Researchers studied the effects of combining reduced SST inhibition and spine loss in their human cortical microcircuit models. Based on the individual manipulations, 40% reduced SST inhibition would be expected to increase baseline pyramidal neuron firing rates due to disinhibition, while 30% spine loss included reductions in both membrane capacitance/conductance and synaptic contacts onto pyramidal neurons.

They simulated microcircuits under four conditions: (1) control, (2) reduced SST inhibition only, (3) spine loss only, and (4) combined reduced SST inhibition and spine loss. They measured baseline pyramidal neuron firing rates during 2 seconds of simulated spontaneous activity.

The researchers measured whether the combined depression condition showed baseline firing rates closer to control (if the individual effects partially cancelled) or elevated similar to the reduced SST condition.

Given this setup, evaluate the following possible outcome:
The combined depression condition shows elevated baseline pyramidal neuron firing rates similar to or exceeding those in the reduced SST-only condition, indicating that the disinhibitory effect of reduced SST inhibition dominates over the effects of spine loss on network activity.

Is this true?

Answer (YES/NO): NO